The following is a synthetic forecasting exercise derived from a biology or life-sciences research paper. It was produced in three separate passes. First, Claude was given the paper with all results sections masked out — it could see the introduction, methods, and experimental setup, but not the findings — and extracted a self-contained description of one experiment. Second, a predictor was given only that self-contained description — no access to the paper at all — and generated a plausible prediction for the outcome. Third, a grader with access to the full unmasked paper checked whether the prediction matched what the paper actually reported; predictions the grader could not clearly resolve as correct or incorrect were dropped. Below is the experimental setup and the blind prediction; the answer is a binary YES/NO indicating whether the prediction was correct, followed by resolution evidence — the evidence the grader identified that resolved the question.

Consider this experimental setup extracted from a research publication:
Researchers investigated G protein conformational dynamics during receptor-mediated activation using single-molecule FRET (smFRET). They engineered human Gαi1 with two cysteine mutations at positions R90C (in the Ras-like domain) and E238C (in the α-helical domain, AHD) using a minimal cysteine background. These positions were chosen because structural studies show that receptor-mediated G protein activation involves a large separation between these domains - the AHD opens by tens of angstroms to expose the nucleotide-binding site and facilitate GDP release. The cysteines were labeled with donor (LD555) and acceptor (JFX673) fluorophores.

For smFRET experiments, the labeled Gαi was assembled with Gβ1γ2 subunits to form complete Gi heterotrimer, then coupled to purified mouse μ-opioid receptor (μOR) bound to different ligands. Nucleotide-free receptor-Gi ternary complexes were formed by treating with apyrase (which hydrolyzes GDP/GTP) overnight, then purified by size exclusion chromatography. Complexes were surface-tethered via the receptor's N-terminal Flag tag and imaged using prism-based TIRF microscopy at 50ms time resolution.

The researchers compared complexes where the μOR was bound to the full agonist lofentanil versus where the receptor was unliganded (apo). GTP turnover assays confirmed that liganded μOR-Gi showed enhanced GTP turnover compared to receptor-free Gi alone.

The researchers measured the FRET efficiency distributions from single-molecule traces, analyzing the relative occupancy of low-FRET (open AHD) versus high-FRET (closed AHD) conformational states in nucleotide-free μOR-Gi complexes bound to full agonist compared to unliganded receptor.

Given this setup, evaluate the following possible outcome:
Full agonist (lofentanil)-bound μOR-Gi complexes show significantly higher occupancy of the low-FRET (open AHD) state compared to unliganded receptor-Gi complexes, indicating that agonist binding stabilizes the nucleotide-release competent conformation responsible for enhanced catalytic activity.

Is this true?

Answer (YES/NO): YES